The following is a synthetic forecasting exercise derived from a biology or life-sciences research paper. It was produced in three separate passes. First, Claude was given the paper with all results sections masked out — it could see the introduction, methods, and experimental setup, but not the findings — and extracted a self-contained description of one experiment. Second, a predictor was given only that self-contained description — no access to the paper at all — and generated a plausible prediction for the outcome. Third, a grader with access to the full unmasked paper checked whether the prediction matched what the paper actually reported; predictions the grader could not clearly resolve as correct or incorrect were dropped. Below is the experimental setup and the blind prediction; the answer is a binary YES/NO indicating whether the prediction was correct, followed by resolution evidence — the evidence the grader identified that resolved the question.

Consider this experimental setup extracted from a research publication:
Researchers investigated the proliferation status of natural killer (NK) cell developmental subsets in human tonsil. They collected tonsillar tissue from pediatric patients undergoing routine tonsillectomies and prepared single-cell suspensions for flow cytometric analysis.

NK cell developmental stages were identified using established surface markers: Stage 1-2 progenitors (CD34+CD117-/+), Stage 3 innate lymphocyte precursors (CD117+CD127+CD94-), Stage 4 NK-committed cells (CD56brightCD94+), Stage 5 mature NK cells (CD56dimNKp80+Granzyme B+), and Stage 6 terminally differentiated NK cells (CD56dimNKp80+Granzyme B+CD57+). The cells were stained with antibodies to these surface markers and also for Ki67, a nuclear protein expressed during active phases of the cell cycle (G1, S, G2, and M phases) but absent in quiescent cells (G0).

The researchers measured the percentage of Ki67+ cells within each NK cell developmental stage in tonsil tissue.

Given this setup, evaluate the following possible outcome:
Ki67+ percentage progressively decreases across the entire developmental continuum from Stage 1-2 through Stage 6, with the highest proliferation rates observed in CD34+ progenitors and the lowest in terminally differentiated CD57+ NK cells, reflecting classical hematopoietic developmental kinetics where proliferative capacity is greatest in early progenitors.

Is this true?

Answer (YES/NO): NO